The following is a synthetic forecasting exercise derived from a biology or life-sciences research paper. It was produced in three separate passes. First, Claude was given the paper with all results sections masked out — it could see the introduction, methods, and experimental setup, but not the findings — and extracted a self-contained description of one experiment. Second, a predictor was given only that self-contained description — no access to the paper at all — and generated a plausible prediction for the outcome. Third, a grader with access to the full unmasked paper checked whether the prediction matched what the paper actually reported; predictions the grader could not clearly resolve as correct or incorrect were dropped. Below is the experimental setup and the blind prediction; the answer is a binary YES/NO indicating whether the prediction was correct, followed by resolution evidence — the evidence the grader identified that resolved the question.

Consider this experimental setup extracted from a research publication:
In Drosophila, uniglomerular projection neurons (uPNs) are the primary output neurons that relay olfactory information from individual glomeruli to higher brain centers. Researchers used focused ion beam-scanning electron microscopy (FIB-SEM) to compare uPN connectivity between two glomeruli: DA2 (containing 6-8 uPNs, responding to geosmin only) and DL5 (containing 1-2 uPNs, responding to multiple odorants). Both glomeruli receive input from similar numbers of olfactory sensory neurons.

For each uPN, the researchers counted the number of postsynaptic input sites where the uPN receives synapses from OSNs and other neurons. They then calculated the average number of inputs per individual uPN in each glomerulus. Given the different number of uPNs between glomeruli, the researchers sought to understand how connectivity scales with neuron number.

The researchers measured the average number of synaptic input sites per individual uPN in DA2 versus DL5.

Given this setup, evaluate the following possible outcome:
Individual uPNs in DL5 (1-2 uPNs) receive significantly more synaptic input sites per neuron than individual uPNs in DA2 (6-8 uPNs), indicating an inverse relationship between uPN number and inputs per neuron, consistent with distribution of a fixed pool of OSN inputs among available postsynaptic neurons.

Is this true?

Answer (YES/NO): YES